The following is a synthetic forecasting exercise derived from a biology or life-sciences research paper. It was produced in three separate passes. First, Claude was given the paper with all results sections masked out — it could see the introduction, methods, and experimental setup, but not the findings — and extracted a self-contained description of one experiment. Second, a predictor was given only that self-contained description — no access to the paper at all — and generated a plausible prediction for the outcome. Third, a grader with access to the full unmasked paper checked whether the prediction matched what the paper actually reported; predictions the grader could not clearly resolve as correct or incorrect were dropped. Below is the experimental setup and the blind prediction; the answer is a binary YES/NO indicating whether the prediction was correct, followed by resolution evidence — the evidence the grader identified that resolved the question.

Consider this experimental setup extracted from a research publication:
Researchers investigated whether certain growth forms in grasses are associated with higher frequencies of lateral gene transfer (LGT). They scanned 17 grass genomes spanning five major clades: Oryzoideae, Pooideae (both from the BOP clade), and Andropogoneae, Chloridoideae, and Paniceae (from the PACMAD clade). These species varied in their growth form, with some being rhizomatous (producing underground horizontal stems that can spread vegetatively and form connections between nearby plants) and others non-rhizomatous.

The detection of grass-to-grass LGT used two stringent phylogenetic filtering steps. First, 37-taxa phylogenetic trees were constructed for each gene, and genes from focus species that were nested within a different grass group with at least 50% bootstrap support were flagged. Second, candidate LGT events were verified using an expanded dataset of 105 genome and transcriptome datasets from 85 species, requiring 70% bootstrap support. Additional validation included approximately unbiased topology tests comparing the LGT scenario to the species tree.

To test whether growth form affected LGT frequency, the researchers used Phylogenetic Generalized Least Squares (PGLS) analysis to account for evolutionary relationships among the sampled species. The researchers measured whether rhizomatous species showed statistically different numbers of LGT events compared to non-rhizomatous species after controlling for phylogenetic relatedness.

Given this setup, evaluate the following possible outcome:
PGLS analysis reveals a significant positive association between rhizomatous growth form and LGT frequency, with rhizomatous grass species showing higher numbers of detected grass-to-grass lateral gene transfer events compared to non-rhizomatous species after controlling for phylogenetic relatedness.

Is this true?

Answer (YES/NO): YES